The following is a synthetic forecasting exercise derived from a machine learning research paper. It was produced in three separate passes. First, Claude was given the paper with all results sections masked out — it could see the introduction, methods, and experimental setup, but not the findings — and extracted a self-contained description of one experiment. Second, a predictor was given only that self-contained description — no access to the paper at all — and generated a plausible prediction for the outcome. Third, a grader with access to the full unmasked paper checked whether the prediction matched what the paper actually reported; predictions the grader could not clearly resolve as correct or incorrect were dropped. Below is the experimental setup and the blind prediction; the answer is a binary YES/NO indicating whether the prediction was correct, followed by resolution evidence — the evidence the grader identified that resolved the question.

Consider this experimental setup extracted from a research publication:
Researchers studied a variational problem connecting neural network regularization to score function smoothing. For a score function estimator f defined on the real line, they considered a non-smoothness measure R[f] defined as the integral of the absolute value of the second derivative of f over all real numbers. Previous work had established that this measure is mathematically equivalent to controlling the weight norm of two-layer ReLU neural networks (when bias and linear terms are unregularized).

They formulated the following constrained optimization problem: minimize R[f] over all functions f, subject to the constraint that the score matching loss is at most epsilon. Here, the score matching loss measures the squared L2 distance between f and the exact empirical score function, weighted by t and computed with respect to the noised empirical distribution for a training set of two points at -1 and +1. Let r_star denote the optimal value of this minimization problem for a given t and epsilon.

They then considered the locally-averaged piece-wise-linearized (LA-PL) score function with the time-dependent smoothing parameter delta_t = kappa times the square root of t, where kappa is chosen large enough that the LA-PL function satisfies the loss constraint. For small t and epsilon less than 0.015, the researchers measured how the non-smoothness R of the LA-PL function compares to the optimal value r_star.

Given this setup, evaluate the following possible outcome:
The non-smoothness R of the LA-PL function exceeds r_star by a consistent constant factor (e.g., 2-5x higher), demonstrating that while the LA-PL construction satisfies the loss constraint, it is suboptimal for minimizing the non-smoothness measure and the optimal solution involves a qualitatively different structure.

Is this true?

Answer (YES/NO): NO